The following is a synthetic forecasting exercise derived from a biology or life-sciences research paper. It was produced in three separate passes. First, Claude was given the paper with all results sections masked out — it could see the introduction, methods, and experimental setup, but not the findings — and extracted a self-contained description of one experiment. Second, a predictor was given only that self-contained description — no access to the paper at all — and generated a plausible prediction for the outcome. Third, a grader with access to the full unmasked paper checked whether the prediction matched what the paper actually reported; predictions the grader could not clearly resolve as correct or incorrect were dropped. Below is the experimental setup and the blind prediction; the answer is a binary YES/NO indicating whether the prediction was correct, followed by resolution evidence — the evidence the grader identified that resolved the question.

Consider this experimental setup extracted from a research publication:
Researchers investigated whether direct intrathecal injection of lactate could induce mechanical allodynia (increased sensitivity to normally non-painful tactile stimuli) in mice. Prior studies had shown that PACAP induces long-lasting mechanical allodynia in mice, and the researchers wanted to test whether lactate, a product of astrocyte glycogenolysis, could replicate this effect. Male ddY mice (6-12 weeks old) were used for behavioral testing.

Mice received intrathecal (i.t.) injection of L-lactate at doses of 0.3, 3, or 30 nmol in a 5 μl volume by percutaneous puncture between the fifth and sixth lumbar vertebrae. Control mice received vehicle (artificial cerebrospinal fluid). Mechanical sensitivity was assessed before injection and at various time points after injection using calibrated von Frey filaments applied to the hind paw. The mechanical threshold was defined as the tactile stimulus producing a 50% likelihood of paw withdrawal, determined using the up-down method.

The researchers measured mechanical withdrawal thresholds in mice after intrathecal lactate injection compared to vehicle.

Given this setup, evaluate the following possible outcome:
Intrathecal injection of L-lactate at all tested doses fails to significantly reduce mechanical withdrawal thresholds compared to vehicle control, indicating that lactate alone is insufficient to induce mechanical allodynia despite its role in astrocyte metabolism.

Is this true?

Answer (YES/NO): YES